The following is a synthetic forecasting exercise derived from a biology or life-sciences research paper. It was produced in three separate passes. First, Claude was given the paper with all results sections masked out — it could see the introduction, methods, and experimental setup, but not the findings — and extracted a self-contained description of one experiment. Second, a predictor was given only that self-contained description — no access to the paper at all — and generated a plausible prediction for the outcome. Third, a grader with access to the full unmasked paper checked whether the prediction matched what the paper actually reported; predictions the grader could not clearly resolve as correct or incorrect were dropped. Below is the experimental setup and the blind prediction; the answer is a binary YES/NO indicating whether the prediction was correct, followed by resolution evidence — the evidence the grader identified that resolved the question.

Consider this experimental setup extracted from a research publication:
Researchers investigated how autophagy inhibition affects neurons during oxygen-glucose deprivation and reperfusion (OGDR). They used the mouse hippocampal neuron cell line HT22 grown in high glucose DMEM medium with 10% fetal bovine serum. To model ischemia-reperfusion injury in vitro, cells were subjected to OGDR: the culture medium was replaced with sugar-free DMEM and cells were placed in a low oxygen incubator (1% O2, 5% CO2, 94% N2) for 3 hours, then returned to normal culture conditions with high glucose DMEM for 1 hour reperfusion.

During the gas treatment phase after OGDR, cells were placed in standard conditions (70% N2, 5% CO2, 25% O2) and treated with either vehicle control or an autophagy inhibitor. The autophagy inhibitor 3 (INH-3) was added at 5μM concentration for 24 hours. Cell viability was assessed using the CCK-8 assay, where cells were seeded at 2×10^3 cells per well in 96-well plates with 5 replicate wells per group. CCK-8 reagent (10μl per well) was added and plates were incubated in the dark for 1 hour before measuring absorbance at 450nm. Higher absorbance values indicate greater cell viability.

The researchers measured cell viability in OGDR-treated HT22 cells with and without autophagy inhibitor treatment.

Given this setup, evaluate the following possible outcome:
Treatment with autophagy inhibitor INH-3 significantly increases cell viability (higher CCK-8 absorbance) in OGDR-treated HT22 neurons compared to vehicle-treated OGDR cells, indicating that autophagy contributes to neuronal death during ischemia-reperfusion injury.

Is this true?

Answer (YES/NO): YES